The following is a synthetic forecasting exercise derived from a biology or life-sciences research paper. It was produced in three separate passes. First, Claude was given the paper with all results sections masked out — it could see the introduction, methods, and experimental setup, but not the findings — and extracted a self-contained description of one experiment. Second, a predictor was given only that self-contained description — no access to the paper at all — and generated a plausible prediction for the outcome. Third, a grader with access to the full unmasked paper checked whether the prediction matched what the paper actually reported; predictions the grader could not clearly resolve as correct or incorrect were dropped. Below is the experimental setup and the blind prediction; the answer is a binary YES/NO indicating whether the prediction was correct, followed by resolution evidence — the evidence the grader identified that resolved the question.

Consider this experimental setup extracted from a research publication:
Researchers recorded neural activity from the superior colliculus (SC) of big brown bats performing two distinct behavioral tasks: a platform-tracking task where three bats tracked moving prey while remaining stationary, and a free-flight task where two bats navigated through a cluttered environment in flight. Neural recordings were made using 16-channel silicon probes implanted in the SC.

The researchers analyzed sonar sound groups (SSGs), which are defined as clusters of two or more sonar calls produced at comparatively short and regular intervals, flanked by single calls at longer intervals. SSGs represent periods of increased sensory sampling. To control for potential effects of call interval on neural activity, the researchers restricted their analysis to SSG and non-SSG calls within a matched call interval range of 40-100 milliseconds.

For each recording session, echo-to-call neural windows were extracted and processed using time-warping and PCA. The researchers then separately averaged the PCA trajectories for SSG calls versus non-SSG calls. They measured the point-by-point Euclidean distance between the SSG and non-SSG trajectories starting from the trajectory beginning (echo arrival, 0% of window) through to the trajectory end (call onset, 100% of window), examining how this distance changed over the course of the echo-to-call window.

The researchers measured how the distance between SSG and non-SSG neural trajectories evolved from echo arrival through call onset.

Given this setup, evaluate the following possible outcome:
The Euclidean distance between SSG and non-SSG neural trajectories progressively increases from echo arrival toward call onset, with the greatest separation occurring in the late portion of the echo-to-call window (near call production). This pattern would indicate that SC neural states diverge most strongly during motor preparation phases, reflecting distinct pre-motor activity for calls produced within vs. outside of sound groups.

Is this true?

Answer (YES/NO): NO